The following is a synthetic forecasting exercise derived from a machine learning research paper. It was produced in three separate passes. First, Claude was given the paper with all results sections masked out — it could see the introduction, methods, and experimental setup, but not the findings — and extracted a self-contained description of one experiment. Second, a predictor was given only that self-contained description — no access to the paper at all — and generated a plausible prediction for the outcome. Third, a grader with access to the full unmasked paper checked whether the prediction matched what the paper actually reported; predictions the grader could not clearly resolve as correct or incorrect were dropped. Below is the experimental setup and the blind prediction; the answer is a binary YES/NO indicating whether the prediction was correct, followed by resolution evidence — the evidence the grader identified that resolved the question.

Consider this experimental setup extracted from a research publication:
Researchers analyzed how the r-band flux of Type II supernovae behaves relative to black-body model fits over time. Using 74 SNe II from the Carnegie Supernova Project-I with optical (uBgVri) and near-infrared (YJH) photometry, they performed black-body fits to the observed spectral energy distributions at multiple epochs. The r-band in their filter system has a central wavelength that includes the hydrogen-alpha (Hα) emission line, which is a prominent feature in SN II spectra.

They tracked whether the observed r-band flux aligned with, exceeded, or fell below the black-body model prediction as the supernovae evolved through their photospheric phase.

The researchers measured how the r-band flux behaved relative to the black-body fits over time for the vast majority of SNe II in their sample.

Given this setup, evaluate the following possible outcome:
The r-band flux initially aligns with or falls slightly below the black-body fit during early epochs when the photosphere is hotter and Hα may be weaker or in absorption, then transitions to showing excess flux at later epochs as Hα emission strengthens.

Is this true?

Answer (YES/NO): NO